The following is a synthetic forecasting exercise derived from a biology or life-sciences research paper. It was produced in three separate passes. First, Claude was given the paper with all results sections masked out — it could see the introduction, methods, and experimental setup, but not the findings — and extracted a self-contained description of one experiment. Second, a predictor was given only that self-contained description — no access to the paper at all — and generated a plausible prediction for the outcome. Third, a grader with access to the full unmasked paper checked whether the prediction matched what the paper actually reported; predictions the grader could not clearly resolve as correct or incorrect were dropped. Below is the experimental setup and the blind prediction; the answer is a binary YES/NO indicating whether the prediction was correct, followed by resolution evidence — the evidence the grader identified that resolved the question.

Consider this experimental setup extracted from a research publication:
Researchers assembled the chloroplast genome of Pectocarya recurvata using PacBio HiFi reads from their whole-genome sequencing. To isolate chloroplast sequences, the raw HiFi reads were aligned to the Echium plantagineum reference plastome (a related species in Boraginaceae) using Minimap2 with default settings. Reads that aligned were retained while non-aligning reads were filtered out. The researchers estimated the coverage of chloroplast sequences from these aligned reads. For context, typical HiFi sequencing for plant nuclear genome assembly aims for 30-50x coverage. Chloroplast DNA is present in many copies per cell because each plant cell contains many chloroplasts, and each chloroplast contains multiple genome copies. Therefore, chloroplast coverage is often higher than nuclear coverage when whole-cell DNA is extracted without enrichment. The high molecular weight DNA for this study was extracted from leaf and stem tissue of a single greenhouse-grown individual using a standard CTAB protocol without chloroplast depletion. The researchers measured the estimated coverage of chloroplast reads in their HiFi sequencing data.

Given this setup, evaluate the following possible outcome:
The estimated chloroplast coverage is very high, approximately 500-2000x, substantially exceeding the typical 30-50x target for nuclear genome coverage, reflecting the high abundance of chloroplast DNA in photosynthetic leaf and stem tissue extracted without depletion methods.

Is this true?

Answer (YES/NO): NO